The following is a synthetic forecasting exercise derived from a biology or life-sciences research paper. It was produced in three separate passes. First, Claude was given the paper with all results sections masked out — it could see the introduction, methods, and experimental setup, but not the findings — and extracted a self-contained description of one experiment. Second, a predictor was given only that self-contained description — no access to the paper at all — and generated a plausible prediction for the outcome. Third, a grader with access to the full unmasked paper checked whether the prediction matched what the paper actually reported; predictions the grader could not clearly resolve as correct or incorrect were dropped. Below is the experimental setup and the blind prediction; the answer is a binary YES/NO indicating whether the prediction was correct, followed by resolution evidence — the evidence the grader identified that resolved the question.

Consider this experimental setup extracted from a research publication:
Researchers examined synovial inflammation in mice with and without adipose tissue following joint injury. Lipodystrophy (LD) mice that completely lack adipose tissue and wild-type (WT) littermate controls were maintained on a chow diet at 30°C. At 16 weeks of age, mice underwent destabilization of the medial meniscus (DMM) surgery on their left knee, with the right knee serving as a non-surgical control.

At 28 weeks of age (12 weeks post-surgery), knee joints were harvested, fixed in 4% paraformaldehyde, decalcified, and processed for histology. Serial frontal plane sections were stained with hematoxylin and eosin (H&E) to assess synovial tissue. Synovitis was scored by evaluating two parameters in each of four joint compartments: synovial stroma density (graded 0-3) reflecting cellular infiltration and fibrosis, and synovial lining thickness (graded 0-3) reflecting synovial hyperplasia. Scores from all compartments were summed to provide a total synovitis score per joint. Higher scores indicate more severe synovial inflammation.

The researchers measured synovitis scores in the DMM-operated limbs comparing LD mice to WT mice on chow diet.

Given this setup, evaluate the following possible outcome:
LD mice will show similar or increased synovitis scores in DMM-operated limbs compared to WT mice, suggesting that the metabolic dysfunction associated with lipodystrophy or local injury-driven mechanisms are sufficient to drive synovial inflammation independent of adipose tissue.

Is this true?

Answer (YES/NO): YES